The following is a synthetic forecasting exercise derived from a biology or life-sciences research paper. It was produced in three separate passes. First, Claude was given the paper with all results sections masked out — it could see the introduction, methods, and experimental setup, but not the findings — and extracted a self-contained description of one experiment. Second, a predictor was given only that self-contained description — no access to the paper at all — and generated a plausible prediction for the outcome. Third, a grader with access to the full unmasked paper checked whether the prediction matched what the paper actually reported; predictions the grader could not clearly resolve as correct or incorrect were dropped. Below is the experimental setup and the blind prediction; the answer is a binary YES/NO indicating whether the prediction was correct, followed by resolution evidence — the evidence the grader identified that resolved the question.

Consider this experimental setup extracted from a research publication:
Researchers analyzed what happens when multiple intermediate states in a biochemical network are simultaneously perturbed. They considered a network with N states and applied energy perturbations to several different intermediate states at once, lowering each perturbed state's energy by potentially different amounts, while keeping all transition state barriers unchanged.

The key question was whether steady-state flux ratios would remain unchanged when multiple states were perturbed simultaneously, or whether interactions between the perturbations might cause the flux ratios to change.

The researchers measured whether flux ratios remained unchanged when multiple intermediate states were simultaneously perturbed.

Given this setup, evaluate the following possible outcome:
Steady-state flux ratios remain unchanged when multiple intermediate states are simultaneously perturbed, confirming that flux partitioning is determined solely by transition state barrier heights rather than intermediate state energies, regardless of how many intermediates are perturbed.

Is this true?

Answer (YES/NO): YES